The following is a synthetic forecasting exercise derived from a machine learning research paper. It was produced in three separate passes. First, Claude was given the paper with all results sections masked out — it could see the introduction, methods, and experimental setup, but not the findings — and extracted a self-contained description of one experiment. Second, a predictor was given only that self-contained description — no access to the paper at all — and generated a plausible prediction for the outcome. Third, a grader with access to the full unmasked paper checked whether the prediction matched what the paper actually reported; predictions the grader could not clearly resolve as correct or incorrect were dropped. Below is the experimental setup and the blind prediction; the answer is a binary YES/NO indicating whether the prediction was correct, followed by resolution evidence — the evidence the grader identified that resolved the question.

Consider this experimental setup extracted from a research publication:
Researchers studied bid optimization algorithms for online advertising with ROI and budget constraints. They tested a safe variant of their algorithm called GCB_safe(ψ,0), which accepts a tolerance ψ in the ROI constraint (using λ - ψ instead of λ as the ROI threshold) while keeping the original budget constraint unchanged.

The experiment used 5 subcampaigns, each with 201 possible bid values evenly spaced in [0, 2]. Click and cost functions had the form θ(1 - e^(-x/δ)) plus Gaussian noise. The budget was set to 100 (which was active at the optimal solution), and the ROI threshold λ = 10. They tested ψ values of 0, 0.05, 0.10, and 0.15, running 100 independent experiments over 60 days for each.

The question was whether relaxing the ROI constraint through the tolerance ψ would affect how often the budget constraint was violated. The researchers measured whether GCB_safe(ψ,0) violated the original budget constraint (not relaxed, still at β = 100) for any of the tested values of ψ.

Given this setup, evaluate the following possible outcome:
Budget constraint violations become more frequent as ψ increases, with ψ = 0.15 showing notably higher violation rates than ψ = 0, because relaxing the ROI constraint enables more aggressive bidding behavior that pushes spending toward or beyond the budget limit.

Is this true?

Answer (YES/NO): NO